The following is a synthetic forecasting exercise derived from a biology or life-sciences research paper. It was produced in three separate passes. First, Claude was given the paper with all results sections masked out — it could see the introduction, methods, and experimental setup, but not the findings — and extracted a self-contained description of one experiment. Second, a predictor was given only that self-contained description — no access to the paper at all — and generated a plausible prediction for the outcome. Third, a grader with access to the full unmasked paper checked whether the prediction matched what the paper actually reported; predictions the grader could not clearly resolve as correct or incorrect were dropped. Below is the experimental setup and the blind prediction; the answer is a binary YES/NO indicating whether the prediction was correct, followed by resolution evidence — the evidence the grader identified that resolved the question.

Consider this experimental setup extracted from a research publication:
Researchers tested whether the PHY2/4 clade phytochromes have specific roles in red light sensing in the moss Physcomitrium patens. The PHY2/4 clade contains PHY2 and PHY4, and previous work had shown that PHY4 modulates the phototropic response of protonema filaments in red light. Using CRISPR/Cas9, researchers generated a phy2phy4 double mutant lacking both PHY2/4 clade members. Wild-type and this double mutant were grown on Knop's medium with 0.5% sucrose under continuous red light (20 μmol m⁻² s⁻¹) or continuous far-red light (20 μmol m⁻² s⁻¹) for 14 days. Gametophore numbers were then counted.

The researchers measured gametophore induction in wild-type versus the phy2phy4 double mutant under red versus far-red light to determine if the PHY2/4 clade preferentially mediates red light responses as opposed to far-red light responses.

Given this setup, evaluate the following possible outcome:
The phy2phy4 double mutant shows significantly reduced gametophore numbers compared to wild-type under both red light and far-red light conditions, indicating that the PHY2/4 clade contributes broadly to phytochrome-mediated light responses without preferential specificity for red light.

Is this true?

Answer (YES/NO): NO